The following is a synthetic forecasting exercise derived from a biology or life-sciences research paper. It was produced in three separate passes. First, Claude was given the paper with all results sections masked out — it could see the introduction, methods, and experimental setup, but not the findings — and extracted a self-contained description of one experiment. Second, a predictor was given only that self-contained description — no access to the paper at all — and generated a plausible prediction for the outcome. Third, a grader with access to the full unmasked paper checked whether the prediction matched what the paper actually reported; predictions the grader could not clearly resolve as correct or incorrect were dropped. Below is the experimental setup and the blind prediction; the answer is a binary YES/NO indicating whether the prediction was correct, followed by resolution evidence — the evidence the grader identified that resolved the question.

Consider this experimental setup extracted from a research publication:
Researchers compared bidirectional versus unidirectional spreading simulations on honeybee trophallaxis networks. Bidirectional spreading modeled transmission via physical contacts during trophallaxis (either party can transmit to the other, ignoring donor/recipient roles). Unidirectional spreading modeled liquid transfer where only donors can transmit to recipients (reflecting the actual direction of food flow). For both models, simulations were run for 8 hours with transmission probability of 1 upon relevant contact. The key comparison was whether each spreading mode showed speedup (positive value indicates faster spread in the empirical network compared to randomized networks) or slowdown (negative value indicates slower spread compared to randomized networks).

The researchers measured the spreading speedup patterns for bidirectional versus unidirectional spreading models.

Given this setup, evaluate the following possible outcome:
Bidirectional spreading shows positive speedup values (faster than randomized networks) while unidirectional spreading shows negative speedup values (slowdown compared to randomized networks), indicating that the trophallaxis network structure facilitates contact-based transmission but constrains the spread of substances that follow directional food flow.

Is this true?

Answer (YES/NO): YES